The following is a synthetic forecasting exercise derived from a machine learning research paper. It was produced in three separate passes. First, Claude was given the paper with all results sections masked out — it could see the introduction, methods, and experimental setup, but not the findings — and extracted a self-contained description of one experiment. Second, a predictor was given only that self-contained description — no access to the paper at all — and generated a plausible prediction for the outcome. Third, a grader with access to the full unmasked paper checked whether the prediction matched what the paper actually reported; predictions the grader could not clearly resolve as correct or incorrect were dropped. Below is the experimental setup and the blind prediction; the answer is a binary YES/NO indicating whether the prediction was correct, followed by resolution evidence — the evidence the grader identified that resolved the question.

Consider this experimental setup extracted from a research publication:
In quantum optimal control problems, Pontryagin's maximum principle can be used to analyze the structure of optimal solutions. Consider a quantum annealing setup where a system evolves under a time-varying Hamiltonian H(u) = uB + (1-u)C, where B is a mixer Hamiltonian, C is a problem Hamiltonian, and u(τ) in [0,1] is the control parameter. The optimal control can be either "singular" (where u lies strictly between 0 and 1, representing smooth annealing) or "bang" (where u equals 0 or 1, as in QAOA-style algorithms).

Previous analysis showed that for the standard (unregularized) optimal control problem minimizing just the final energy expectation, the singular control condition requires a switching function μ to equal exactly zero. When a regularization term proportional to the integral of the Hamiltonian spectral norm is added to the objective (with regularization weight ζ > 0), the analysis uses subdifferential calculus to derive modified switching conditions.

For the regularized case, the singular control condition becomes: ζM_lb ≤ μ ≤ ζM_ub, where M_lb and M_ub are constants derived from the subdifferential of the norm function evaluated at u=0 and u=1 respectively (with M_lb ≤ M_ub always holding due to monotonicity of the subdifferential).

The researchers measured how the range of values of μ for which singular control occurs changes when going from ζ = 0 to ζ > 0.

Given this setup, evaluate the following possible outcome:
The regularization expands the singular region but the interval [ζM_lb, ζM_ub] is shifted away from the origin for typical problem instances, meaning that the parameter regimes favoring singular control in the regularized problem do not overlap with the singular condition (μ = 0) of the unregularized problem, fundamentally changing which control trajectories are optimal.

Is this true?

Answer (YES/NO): NO